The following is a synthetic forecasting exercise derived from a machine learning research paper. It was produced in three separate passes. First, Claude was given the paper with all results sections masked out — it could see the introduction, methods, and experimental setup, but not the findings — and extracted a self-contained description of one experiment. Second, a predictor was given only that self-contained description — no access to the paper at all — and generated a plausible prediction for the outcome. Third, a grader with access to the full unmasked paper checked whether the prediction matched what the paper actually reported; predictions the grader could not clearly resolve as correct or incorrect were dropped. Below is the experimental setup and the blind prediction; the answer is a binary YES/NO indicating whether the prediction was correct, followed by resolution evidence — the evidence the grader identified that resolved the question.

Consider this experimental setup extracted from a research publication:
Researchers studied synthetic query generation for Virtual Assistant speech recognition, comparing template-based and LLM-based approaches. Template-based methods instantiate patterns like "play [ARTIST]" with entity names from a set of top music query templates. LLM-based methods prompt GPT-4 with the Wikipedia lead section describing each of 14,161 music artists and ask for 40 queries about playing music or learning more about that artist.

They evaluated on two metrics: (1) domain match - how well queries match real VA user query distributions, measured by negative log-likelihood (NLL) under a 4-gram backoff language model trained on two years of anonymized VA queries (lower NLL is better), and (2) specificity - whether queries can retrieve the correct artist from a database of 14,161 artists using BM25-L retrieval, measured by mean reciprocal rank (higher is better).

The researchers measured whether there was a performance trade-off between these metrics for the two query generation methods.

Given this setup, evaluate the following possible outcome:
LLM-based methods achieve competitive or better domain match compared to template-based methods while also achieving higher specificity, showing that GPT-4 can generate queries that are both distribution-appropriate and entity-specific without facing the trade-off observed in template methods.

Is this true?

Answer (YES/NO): NO